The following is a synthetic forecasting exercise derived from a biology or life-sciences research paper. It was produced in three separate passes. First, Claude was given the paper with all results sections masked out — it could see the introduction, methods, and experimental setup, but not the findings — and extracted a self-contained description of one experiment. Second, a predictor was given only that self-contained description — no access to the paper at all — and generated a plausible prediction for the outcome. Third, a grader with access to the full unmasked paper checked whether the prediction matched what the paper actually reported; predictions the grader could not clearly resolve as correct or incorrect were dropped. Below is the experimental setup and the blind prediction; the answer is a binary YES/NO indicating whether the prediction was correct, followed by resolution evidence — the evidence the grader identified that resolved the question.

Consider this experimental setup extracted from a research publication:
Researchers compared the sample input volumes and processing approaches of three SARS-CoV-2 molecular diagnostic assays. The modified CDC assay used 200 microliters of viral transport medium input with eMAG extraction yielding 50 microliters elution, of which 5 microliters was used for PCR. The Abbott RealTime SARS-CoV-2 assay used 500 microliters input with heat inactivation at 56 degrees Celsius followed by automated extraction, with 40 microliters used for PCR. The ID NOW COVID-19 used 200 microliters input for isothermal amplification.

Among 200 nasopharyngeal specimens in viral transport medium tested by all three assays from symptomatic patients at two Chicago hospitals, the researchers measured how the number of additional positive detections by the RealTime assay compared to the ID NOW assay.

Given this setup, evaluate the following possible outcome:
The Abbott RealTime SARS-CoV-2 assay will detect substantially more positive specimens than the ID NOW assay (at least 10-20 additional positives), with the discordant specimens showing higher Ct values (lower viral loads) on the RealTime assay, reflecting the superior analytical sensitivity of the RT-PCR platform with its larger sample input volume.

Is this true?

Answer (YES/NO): YES